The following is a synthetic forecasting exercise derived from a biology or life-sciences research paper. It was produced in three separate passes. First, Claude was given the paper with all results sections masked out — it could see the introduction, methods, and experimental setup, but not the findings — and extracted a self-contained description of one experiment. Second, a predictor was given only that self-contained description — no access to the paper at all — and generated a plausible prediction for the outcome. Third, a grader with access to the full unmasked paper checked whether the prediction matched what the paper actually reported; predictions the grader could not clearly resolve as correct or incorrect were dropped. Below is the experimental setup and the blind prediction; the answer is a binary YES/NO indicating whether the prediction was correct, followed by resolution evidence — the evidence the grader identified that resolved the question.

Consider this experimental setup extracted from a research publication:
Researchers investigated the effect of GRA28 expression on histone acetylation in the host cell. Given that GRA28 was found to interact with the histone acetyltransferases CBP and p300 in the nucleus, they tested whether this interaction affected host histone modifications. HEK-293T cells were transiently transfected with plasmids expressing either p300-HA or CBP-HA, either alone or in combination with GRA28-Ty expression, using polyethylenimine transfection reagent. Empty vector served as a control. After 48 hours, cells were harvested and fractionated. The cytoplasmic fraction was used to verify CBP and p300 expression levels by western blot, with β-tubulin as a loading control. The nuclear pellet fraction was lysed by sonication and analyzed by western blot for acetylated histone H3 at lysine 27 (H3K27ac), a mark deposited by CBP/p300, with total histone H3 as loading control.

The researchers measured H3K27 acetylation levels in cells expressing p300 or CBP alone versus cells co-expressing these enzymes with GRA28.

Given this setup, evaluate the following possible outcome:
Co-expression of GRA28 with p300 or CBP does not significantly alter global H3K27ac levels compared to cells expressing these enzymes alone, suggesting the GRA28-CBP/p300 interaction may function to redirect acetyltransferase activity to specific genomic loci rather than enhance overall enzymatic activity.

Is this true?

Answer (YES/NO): NO